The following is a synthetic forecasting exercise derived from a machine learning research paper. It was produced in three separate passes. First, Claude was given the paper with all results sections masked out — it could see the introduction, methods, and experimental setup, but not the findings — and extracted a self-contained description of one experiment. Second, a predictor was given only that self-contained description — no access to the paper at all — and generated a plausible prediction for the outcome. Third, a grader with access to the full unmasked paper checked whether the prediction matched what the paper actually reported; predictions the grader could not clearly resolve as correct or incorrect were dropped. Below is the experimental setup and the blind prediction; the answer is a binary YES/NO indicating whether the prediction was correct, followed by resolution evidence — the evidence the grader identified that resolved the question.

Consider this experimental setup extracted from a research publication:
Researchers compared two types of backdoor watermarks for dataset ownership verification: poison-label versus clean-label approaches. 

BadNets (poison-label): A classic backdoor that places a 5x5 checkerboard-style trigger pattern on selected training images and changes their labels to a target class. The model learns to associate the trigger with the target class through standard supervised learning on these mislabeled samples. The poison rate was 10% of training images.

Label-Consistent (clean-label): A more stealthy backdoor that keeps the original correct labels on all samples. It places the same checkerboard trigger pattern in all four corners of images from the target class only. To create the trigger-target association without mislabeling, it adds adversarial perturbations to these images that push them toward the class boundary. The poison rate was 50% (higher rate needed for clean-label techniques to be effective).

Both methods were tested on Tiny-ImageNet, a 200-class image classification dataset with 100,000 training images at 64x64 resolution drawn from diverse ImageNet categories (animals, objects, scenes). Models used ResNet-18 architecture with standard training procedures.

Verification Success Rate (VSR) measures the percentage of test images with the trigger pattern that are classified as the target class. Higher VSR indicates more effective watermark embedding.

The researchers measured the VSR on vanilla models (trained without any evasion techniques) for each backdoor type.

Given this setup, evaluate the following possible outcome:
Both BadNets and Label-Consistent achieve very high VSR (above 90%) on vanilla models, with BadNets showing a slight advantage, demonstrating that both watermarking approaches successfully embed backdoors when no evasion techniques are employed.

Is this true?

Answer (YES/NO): NO